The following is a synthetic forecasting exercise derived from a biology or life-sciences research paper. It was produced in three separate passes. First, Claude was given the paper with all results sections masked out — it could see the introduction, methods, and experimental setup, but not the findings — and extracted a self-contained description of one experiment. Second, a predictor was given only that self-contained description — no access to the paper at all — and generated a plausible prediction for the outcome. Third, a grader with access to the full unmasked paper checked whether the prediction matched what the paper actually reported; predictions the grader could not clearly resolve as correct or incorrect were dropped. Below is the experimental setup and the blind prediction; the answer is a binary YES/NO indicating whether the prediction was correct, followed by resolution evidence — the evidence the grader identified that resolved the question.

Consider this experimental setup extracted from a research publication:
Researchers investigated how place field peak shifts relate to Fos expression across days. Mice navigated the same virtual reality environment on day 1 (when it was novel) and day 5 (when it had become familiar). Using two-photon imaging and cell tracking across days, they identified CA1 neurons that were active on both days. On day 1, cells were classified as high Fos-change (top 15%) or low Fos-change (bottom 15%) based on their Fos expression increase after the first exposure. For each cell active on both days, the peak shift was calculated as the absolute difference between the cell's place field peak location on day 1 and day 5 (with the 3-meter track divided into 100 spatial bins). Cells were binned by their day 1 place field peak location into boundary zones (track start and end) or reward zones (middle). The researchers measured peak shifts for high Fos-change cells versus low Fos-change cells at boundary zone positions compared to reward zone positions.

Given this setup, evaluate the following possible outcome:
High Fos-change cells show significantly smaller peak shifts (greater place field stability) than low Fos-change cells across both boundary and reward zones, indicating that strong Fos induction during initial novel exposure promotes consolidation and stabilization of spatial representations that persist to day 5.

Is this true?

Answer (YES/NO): NO